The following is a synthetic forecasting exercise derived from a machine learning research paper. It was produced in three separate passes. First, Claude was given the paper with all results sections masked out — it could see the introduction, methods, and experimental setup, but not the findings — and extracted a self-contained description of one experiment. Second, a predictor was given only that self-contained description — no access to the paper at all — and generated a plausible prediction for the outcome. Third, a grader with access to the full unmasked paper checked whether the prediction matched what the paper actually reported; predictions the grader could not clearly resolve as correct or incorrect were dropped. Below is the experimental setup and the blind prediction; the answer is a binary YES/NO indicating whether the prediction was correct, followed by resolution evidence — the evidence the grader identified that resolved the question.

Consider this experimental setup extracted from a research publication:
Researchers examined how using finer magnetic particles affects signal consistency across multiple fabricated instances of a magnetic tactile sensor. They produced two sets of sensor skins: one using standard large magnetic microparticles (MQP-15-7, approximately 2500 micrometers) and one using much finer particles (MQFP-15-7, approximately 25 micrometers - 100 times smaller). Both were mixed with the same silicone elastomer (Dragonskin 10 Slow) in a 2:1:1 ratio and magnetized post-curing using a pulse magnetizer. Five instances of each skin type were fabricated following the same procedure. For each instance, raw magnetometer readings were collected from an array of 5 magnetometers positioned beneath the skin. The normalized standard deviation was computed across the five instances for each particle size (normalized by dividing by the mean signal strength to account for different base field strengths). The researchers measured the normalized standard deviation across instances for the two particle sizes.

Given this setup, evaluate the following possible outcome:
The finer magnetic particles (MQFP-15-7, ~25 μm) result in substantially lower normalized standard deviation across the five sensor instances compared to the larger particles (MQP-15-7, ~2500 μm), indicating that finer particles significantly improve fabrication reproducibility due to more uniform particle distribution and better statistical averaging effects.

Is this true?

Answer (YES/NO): NO